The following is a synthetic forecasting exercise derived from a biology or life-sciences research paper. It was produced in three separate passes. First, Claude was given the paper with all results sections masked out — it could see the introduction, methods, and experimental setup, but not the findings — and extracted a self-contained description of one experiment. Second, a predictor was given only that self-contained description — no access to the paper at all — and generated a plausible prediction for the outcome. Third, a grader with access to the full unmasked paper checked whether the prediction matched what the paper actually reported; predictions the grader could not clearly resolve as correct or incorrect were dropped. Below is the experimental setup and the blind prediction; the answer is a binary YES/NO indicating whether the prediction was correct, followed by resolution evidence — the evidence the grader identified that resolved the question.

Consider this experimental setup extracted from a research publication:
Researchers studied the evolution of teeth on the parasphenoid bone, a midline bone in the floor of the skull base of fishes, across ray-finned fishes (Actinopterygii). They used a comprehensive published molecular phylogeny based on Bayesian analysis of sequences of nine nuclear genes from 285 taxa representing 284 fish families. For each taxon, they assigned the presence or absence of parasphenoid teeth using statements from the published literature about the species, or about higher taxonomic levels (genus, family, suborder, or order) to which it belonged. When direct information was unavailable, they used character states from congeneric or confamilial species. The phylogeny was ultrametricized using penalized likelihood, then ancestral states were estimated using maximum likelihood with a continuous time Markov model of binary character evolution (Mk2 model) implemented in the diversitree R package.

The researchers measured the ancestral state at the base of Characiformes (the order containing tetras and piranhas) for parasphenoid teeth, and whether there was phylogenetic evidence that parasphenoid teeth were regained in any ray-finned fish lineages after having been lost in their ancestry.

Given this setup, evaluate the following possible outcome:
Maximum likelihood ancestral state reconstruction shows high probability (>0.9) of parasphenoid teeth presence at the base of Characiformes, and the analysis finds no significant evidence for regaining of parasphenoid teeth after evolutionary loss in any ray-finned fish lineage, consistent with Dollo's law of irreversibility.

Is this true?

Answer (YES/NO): NO